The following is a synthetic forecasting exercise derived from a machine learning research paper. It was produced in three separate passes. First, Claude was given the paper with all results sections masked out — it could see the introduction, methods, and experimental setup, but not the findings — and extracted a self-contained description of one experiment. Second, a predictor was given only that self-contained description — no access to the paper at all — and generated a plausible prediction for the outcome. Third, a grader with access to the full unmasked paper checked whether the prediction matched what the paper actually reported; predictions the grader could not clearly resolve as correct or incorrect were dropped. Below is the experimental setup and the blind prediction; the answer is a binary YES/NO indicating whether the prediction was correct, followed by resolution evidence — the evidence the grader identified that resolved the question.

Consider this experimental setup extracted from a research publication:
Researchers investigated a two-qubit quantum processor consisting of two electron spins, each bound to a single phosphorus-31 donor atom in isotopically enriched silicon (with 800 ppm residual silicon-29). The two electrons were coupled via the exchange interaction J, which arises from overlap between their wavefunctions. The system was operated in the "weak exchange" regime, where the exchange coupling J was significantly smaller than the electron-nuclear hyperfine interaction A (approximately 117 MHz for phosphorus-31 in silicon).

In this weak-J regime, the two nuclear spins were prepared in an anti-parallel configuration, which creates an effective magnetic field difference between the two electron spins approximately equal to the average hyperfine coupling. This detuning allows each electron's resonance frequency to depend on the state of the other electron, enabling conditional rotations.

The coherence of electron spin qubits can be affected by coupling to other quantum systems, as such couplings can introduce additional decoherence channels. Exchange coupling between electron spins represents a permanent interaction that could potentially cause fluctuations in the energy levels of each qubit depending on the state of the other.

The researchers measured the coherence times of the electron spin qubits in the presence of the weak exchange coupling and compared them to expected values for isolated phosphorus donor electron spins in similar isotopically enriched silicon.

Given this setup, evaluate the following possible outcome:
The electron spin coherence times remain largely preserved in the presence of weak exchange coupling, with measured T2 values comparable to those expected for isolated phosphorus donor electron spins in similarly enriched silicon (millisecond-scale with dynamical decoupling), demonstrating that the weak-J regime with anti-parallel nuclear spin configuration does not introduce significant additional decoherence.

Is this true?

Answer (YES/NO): NO